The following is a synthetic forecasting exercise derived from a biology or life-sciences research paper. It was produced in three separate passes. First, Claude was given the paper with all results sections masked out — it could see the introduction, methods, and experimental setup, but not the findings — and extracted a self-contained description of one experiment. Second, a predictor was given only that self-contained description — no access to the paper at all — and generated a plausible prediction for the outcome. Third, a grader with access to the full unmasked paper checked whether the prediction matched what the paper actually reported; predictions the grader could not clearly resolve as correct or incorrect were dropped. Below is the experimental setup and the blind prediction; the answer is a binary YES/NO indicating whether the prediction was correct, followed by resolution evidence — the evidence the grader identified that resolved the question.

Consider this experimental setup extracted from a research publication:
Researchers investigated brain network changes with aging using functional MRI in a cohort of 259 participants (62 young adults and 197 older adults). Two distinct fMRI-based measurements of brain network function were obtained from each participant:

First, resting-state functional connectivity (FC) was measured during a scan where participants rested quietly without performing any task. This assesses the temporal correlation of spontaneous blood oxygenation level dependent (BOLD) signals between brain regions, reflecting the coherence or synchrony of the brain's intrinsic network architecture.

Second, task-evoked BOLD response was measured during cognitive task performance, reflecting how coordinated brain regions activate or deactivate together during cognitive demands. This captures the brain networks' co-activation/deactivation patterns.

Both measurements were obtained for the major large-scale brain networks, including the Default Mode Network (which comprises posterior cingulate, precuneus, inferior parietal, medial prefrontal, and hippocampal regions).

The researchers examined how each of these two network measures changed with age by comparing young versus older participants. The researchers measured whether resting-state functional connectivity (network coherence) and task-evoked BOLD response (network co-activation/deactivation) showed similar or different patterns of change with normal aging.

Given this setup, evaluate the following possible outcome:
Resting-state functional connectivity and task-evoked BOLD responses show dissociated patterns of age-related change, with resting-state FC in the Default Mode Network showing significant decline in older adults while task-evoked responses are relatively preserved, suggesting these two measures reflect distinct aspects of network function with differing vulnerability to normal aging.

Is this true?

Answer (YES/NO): NO